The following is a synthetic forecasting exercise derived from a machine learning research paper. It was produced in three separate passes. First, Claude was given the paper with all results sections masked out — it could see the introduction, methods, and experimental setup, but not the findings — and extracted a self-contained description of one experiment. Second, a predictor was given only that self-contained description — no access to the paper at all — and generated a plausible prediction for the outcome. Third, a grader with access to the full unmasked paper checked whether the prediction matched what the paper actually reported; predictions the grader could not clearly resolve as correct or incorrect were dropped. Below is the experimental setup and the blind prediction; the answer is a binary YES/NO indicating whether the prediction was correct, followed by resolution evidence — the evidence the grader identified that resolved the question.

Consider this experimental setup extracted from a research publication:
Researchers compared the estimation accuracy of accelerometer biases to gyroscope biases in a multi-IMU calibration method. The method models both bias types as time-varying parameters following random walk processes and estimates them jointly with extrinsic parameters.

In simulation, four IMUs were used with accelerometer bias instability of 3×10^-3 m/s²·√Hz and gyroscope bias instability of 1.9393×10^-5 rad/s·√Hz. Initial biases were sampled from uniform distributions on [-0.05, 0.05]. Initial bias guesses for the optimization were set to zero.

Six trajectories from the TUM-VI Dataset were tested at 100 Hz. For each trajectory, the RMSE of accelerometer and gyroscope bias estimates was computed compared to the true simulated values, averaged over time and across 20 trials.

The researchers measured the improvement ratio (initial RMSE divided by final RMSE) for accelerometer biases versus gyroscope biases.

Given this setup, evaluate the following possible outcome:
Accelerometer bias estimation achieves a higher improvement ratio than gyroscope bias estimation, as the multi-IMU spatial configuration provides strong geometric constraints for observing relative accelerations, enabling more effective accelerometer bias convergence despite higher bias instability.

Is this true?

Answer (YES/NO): NO